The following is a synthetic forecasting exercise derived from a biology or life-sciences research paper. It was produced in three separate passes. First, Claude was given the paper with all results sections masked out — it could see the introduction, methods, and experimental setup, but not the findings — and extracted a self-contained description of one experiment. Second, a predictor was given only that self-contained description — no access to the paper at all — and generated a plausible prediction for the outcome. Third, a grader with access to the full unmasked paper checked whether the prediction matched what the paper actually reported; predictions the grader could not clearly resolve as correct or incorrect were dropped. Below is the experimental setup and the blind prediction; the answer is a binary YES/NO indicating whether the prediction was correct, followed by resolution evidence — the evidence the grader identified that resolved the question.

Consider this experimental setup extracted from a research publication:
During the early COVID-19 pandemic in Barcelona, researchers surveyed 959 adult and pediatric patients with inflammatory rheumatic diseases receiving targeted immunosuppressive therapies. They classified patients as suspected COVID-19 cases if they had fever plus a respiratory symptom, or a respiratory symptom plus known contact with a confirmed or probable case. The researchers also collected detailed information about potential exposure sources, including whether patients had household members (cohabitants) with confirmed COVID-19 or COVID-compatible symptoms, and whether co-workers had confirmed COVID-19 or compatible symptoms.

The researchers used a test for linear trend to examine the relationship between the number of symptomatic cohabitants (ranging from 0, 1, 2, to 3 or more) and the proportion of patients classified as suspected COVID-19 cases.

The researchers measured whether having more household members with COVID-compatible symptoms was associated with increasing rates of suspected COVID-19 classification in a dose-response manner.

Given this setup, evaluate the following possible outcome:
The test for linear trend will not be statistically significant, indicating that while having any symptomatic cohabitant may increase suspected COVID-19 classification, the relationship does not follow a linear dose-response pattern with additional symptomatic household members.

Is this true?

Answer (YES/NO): NO